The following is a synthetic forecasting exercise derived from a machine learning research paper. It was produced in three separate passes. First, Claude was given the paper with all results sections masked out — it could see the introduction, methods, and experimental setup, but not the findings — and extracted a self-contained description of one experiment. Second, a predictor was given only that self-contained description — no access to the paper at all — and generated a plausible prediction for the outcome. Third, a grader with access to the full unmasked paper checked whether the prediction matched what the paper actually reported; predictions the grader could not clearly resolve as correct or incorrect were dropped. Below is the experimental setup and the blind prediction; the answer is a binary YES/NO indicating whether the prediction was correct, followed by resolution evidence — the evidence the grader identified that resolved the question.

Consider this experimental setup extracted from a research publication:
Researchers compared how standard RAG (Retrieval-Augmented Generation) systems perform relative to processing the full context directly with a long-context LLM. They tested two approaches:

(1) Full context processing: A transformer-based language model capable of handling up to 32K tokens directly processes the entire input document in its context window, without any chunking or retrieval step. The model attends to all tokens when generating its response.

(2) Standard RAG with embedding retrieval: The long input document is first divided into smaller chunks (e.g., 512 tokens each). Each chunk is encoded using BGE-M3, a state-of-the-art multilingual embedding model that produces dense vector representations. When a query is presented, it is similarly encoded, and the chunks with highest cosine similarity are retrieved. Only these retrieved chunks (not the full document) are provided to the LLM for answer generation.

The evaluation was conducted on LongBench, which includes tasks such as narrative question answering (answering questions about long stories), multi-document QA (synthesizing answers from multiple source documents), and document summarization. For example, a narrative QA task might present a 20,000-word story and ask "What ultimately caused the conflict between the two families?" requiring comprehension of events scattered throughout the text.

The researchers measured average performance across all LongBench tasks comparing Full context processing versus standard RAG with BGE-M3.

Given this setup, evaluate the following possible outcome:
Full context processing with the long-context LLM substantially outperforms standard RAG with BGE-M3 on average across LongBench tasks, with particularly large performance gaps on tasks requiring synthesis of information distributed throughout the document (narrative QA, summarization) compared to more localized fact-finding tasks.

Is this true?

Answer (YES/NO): NO